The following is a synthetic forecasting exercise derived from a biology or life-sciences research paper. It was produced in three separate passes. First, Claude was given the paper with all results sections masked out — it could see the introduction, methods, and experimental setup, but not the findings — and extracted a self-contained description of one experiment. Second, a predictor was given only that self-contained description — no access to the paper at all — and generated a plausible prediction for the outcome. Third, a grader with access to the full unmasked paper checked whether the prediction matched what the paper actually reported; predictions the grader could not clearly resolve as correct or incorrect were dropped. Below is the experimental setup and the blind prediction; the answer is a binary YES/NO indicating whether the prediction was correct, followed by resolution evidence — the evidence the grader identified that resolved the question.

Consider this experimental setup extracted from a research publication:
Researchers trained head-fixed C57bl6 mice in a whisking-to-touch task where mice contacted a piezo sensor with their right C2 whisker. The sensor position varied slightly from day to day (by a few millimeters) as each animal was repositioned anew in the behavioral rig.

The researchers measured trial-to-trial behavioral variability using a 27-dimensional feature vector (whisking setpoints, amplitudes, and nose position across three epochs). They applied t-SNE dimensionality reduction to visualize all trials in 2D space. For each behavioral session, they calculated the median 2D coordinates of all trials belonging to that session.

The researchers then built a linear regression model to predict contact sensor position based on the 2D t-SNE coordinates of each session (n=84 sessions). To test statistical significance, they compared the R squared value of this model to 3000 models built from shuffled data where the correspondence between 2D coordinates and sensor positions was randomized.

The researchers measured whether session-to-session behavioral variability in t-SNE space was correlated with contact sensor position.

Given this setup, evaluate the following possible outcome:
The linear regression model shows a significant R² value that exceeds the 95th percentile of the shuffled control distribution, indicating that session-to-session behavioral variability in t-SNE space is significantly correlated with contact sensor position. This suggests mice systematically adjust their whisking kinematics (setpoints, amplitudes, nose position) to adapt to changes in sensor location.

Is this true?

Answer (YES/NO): YES